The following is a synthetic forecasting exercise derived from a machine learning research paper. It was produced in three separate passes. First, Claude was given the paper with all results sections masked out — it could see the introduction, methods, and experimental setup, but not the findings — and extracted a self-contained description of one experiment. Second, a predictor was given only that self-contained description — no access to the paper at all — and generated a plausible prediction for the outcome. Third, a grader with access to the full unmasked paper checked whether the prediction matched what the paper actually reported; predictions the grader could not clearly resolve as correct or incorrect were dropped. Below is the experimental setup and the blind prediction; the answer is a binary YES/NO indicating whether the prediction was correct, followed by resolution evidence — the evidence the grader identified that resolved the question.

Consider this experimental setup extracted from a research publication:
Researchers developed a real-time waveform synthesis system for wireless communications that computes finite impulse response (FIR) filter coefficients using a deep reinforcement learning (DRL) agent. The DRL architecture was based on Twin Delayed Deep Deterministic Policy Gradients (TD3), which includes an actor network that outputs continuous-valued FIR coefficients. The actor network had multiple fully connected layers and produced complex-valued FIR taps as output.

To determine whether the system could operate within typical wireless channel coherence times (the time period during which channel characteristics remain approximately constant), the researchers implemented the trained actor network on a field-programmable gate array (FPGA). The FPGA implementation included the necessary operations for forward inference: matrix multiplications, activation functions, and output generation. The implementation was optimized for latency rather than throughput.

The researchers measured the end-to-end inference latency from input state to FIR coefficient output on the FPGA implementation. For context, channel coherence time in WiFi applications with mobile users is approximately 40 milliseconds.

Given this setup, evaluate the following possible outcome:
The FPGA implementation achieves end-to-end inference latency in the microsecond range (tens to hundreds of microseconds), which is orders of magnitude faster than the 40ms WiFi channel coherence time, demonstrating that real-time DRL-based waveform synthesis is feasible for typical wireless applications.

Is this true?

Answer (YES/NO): YES